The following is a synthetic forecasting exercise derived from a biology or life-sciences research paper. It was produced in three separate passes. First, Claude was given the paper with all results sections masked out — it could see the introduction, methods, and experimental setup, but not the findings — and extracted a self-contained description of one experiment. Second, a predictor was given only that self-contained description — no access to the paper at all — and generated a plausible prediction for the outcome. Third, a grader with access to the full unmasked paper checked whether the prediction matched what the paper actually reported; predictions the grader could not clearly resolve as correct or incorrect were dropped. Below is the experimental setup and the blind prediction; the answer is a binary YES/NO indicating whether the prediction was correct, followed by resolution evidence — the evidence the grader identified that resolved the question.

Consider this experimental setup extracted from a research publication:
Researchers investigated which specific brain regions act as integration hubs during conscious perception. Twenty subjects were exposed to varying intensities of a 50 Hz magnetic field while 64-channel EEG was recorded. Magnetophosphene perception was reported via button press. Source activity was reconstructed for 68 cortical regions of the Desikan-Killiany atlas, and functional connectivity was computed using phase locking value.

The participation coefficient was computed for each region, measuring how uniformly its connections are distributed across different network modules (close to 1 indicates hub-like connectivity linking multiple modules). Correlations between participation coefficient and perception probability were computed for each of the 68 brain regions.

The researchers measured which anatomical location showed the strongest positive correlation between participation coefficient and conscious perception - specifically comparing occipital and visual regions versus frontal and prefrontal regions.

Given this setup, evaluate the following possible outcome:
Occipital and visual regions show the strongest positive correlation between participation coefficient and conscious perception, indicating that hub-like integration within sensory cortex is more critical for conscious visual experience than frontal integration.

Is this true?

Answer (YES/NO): NO